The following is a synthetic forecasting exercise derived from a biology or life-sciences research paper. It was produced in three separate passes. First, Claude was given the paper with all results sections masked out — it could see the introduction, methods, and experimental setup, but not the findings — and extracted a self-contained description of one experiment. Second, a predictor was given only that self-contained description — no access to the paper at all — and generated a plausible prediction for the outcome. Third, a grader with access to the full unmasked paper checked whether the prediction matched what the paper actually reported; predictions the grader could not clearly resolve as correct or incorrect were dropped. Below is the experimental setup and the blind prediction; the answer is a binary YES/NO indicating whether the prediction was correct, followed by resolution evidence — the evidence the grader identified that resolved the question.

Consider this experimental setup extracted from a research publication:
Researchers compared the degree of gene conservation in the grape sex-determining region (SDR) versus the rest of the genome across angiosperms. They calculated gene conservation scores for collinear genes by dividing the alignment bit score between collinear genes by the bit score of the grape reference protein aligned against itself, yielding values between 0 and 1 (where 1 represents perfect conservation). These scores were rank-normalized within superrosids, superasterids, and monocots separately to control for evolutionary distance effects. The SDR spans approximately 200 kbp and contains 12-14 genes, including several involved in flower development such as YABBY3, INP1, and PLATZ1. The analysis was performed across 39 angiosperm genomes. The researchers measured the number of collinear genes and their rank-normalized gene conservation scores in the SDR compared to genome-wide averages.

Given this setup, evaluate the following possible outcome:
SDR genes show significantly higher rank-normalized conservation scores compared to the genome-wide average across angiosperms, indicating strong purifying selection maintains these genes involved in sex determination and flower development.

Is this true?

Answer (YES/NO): YES